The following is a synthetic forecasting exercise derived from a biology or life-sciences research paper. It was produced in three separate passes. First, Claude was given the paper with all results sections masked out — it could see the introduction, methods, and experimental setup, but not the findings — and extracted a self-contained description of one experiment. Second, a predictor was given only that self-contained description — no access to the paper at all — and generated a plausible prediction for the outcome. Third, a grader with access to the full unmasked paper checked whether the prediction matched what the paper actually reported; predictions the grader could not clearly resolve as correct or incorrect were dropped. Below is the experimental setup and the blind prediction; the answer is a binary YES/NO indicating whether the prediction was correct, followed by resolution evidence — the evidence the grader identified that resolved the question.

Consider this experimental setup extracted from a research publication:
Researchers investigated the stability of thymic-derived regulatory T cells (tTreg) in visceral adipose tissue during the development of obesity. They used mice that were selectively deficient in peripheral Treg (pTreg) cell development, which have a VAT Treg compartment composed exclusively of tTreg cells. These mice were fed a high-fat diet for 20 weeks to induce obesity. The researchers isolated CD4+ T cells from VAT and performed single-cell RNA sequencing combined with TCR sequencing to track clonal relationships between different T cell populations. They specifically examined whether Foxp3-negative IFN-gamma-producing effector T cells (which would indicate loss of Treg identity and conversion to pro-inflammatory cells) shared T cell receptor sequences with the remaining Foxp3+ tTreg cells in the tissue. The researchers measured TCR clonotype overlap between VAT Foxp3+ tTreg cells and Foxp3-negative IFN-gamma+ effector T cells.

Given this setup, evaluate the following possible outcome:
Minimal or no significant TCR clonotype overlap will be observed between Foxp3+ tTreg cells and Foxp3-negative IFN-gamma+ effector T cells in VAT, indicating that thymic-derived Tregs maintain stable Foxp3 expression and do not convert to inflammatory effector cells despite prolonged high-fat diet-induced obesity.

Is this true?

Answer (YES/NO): NO